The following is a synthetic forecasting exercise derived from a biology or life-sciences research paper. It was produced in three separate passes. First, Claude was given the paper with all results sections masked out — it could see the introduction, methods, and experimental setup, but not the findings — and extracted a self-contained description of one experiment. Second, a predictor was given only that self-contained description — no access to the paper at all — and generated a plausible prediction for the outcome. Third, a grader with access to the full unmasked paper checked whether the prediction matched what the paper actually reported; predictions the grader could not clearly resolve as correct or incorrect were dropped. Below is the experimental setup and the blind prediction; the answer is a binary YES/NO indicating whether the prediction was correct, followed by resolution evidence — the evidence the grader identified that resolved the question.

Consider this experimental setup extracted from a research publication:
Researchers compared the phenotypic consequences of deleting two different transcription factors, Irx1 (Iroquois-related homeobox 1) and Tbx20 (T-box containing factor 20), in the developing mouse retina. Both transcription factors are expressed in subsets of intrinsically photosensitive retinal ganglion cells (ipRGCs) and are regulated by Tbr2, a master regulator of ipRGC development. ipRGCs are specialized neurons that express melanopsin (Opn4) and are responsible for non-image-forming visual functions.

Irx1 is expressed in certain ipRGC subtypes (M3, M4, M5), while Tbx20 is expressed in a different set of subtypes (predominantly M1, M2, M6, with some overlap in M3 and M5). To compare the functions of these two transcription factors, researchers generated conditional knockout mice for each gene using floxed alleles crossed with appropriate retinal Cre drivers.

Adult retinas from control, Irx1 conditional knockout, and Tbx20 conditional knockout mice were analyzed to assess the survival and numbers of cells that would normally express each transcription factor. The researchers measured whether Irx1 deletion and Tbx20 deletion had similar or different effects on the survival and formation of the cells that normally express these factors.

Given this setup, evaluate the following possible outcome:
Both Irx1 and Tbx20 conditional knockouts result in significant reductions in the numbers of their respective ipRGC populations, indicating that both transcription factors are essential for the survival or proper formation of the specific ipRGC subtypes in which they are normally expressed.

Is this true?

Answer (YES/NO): NO